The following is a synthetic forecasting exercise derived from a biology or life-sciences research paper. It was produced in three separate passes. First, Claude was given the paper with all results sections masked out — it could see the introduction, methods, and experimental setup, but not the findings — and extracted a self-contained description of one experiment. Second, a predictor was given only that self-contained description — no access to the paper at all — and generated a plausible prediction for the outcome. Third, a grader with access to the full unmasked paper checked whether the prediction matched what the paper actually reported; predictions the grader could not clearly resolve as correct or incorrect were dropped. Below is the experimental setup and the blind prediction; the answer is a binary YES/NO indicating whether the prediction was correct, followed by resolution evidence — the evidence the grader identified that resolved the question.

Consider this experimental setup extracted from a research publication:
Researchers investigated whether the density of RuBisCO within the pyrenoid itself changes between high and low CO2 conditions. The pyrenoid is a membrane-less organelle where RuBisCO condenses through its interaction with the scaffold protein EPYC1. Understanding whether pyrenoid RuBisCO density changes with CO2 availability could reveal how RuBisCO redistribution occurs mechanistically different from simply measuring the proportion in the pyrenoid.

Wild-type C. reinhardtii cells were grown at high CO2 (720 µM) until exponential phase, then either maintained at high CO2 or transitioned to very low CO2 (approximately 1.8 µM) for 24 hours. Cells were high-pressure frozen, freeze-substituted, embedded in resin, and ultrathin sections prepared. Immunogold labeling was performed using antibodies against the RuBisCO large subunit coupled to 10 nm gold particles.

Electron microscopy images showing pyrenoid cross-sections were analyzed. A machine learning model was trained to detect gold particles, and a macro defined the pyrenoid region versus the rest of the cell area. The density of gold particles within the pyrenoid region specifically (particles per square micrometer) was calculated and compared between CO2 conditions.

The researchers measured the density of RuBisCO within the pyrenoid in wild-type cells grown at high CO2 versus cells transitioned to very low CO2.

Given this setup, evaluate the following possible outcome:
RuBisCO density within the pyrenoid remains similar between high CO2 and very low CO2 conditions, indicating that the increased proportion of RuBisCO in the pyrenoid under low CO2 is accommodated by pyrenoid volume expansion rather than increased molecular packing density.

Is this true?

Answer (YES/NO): NO